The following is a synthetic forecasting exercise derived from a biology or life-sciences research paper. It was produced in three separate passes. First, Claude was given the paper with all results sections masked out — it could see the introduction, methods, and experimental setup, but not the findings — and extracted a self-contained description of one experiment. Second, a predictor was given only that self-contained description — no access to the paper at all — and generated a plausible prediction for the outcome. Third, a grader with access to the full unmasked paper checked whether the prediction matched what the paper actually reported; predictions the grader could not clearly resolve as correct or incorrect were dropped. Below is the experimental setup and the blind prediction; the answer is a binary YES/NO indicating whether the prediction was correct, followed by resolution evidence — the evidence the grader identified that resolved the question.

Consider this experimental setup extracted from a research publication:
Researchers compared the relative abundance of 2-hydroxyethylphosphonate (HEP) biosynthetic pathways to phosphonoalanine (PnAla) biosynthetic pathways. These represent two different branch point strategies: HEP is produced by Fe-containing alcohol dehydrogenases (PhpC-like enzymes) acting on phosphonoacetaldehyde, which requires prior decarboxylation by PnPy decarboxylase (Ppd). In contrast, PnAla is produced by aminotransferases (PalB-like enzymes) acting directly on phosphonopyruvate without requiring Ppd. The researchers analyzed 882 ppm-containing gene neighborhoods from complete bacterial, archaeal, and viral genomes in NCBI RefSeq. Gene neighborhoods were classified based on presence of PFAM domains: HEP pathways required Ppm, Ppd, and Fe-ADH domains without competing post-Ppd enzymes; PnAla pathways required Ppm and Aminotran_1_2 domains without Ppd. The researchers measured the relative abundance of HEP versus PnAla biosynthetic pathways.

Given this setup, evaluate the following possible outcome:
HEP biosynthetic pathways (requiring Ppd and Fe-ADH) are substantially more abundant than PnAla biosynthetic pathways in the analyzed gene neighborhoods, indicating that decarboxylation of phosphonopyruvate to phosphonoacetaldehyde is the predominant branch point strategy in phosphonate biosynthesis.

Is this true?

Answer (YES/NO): NO